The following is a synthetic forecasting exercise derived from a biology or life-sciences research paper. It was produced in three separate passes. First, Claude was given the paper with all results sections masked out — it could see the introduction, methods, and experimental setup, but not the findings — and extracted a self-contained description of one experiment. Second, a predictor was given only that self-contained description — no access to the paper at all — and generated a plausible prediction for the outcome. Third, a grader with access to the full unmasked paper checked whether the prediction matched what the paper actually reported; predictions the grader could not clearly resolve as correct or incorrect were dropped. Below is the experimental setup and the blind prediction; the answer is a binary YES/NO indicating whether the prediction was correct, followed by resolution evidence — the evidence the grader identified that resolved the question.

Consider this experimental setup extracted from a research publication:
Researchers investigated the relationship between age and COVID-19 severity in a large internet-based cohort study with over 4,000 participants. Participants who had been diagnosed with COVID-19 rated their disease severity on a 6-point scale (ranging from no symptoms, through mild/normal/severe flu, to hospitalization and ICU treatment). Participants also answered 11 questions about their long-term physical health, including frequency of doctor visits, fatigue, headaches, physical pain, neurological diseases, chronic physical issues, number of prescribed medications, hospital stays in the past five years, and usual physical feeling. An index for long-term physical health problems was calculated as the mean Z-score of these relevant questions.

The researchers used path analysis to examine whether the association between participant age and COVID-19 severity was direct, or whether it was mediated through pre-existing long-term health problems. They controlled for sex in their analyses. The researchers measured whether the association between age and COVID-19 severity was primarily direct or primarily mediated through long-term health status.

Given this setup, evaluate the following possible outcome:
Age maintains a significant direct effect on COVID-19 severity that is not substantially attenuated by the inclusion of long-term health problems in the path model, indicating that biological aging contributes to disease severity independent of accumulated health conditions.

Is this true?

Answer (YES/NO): NO